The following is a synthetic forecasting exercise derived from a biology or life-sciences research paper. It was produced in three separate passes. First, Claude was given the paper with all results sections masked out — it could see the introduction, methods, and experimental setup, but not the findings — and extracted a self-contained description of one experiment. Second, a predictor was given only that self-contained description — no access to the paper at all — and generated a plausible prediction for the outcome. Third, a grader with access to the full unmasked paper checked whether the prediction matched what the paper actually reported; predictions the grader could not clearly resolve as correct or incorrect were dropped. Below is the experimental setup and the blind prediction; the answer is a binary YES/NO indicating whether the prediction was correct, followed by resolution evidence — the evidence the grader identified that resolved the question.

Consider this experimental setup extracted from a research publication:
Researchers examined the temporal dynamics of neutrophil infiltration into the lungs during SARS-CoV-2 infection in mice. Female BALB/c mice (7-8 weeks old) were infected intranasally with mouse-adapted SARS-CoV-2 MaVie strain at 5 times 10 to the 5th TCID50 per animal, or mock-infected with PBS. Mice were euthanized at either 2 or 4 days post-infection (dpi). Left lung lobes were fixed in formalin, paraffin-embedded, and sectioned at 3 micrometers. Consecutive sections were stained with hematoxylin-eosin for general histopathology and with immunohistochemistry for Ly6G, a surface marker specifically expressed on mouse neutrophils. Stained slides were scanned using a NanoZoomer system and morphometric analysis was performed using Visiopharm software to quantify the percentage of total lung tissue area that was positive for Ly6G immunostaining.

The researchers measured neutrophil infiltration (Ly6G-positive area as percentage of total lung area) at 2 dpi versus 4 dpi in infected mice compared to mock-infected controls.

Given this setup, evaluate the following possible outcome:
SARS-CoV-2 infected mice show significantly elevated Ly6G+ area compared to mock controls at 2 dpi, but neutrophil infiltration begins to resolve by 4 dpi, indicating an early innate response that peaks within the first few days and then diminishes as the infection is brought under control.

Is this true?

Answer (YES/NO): YES